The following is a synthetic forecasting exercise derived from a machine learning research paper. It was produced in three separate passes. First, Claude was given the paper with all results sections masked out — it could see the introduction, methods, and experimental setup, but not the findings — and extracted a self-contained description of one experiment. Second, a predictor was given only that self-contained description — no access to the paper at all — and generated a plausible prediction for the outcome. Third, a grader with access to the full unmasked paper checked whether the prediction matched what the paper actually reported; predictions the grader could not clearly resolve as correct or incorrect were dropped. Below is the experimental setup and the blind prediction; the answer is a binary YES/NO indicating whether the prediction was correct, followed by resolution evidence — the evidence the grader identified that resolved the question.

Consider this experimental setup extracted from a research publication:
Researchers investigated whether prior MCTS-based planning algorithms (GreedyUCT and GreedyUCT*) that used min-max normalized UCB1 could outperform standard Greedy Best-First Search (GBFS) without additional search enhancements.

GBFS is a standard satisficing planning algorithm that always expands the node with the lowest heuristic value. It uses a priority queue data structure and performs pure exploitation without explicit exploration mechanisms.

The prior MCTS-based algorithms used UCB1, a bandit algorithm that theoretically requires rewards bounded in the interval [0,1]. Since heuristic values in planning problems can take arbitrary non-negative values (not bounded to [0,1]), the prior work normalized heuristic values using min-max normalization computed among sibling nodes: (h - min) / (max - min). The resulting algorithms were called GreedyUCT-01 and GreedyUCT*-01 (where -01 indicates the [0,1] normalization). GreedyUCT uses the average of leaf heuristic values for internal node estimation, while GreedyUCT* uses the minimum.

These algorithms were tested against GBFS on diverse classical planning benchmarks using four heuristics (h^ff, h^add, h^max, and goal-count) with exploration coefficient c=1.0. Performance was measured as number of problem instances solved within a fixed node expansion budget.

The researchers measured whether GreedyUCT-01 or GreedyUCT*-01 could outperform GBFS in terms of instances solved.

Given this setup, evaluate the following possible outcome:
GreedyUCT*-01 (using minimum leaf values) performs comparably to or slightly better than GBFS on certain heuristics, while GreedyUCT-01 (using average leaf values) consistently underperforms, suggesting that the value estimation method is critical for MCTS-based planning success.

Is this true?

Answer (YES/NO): NO